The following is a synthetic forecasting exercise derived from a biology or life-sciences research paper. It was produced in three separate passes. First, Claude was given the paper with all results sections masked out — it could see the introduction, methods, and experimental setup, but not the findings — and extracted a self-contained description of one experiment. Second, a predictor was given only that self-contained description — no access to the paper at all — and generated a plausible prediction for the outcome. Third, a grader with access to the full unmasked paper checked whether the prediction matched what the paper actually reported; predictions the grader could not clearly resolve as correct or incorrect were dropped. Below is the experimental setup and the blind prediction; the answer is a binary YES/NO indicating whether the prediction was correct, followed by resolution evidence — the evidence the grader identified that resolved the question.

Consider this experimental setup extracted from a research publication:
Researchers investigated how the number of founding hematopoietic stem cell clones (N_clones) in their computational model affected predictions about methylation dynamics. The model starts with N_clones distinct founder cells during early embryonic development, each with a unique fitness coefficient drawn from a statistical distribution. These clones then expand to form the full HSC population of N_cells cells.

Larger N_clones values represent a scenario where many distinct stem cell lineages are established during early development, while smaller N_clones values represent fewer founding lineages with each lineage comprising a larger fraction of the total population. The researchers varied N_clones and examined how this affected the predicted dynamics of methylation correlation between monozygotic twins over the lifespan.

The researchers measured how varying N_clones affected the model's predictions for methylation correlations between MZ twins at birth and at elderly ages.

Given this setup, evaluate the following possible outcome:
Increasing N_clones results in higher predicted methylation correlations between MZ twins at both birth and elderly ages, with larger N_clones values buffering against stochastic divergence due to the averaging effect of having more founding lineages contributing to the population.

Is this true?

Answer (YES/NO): NO